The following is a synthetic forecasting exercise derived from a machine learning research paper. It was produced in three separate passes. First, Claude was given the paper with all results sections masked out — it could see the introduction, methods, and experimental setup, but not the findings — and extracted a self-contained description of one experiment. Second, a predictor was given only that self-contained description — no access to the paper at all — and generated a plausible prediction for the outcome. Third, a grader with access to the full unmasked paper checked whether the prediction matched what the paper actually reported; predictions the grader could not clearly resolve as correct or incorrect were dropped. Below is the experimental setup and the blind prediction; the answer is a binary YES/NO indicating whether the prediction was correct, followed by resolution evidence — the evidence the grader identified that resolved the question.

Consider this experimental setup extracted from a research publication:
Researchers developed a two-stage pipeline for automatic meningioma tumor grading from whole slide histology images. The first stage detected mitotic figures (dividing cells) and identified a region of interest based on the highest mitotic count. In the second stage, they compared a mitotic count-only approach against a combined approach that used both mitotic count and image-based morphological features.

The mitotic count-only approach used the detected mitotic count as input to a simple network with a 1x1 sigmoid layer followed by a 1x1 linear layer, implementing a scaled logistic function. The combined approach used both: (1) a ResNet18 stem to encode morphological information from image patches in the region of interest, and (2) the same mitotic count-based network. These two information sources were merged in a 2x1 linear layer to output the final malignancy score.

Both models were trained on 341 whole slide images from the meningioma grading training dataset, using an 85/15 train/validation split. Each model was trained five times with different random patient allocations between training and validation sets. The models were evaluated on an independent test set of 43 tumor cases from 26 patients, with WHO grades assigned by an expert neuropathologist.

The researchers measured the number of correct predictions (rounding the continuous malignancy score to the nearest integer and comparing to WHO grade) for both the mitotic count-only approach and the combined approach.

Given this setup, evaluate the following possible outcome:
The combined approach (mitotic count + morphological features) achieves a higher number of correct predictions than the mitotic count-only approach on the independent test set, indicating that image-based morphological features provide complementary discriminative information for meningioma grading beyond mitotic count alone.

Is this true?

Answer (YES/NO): NO